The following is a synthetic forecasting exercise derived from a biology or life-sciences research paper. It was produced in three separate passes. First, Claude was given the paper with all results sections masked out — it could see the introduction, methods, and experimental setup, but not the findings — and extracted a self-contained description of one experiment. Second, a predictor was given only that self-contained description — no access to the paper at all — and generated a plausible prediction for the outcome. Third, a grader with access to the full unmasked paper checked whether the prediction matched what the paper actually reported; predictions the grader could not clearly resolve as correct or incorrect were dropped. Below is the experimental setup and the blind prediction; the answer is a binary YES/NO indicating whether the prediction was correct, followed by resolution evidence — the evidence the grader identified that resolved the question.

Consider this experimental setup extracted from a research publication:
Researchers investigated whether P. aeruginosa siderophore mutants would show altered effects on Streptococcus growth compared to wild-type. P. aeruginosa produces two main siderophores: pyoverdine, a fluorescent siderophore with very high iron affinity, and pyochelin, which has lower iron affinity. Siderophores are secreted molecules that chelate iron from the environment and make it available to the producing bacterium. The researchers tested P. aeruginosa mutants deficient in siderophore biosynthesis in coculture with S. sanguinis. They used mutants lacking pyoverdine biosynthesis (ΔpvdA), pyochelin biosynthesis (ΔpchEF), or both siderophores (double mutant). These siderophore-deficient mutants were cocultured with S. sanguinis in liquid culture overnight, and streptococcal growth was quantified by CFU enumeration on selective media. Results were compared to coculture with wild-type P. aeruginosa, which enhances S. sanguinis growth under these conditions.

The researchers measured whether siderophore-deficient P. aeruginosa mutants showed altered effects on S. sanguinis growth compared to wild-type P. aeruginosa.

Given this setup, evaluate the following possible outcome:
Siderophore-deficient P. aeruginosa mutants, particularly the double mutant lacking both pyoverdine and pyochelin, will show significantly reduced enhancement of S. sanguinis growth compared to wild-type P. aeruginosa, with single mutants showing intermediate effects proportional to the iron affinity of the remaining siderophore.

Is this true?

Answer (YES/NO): NO